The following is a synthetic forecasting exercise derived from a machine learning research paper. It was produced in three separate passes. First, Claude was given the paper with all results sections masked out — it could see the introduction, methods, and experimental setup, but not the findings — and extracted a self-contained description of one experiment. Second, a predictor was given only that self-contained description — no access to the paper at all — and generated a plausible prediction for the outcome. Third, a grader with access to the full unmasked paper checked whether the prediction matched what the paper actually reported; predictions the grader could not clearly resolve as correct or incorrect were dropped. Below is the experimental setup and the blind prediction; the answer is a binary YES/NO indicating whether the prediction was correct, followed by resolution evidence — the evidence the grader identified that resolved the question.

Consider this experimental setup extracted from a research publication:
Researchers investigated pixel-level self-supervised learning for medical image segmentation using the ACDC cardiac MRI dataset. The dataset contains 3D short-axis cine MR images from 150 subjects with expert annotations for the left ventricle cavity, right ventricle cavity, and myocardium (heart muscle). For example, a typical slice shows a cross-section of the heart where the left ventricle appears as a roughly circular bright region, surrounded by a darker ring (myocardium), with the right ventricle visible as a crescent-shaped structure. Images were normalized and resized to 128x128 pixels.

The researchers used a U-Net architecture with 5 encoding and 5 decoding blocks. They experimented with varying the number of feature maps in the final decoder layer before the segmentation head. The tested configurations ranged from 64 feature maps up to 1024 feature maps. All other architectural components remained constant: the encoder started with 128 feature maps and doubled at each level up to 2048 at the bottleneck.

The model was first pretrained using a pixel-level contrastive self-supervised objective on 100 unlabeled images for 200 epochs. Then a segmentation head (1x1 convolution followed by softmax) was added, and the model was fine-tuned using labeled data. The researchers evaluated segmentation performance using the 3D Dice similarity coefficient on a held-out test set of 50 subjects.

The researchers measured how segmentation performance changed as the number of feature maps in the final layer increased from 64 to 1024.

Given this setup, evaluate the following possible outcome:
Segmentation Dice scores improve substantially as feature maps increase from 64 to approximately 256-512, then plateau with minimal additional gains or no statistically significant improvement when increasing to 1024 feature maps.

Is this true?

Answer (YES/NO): NO